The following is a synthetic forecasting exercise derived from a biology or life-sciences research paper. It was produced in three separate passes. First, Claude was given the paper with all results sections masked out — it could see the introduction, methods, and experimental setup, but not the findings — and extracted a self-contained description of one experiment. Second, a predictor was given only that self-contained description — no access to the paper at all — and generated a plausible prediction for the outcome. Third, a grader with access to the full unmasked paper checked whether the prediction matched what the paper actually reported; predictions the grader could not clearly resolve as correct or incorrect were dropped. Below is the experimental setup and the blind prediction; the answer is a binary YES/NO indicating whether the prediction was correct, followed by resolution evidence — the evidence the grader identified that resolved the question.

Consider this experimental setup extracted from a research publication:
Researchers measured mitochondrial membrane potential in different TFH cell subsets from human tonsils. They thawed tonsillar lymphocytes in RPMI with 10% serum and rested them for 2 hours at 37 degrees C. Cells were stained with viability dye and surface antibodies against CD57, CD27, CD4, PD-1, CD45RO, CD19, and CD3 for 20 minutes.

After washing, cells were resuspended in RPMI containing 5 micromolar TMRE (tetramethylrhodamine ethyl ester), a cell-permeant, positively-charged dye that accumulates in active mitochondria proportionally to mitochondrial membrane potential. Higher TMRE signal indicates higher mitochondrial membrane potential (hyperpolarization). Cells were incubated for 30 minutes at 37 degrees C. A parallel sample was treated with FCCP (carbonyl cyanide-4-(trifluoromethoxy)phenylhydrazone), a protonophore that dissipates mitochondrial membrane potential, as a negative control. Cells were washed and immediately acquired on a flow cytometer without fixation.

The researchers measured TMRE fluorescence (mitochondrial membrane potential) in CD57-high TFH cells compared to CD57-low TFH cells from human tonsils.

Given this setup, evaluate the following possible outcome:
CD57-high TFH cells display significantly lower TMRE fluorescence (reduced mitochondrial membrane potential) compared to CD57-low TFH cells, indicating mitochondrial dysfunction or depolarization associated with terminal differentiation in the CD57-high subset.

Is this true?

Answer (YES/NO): NO